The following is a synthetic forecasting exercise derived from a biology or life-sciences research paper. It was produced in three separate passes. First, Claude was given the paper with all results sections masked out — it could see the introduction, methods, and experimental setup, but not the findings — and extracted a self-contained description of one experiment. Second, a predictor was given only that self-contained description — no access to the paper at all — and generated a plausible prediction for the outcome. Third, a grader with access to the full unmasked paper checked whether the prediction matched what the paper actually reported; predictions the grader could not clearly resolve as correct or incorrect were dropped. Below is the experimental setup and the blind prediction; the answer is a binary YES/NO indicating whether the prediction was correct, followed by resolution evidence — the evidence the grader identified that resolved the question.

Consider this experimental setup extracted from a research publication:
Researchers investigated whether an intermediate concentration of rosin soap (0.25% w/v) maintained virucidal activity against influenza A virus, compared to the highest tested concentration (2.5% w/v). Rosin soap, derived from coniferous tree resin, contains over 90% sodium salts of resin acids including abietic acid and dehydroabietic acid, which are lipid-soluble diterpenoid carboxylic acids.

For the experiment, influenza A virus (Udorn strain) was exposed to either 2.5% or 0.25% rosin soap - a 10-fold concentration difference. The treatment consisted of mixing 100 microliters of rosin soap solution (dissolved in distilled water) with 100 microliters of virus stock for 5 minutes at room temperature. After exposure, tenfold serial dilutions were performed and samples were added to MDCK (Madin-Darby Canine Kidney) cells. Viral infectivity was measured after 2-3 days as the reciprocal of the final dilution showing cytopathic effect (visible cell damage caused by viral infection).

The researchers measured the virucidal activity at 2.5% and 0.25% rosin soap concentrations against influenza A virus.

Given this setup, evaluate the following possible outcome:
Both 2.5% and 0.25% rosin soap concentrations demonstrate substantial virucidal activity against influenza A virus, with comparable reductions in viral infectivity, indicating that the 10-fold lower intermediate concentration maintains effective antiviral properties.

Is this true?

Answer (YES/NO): NO